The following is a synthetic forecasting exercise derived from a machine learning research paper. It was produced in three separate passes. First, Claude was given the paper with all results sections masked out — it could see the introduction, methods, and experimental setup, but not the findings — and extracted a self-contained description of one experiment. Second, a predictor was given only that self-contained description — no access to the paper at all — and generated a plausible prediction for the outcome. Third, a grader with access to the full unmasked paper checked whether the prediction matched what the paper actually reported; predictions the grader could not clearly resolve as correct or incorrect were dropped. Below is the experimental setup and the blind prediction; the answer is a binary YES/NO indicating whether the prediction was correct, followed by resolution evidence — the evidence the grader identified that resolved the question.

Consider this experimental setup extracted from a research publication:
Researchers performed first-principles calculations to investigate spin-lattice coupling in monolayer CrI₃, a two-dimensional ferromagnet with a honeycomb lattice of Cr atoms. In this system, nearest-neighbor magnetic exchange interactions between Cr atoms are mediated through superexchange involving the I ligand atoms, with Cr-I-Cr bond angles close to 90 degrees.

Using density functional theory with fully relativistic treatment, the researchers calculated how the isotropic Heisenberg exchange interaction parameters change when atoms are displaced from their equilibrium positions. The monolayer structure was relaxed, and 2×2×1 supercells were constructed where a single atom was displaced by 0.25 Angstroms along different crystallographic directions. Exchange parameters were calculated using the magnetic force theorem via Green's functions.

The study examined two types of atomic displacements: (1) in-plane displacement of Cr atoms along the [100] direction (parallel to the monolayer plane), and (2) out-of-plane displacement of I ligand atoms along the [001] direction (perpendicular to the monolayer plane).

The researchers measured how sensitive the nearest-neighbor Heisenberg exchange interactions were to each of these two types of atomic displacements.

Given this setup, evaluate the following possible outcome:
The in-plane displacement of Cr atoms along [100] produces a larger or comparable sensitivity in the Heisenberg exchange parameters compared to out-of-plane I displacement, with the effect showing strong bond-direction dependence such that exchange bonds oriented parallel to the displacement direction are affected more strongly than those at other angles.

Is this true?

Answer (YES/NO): YES